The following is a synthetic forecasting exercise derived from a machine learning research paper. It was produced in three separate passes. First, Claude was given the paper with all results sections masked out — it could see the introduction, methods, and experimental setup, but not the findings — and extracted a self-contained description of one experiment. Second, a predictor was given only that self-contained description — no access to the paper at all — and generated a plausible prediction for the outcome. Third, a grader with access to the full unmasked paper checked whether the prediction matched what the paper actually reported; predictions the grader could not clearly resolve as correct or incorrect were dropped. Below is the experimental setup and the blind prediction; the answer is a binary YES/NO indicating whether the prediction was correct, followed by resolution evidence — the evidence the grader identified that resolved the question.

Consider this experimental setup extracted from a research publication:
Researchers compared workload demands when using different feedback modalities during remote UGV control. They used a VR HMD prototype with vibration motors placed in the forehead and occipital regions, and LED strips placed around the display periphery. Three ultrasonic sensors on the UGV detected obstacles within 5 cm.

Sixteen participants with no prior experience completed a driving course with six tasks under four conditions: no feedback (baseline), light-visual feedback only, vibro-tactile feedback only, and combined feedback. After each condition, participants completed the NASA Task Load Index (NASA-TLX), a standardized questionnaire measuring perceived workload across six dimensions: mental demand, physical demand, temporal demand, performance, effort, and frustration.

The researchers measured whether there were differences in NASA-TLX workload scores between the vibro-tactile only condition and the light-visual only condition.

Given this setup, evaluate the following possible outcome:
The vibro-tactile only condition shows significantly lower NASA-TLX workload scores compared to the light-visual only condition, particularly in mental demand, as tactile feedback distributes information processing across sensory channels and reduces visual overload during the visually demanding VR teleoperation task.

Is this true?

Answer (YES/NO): NO